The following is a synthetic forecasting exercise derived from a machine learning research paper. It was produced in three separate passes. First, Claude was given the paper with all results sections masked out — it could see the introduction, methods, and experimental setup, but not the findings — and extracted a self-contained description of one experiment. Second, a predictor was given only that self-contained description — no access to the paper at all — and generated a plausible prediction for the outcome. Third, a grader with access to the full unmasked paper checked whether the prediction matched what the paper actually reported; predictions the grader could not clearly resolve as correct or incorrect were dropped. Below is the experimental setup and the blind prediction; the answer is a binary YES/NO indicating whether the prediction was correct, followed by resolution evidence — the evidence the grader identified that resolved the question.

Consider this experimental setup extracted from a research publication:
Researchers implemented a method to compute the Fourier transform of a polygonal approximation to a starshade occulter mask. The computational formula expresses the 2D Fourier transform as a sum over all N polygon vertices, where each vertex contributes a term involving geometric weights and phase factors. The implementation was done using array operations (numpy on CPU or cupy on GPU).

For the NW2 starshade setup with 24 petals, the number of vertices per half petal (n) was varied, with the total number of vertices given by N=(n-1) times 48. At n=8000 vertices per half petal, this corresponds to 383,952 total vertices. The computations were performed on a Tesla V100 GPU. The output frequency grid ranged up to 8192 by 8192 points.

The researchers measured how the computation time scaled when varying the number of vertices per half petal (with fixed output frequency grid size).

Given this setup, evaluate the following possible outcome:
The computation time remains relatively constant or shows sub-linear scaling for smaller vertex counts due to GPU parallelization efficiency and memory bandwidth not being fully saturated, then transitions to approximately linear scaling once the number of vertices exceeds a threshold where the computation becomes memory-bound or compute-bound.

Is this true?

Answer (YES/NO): NO